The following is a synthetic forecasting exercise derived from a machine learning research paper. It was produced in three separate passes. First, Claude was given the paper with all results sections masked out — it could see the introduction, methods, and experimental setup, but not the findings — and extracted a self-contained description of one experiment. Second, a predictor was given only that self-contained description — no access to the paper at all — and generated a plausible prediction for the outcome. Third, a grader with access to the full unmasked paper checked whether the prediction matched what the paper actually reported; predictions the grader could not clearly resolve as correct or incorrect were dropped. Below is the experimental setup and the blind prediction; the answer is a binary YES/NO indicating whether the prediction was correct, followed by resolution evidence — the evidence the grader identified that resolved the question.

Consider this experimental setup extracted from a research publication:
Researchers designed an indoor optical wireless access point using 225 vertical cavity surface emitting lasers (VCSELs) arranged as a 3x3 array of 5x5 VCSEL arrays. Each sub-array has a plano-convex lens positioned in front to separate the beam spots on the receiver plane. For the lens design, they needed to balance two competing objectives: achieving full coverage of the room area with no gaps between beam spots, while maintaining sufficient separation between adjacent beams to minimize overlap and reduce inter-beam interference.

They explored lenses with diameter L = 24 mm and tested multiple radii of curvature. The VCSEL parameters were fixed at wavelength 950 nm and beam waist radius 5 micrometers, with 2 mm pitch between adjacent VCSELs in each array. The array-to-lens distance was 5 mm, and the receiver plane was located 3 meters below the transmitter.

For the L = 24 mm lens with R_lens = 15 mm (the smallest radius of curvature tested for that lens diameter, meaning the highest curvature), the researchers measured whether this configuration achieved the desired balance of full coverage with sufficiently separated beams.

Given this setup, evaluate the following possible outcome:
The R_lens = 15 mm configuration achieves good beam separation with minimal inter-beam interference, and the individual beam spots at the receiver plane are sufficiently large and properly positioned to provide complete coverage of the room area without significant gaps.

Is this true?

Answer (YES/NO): NO